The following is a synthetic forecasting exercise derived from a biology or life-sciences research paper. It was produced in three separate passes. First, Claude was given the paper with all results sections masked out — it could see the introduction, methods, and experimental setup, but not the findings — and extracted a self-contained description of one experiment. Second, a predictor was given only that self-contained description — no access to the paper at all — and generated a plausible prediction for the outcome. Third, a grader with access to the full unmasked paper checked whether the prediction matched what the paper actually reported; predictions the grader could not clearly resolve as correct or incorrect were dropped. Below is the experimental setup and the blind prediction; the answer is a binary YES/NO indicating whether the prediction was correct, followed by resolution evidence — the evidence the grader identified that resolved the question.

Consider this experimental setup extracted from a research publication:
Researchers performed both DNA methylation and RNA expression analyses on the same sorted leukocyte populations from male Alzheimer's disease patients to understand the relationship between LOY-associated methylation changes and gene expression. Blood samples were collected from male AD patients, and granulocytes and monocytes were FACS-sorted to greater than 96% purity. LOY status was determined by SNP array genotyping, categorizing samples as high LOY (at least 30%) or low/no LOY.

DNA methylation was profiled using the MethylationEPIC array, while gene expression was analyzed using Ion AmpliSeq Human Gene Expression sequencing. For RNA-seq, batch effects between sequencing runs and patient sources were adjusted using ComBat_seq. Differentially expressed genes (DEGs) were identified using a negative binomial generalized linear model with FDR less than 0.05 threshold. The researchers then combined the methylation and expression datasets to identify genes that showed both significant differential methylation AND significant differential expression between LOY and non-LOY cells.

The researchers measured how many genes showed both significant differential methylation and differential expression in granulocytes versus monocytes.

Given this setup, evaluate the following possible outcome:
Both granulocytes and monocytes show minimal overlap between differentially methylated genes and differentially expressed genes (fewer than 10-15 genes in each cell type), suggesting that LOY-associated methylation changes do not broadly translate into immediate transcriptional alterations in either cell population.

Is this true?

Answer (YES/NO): NO